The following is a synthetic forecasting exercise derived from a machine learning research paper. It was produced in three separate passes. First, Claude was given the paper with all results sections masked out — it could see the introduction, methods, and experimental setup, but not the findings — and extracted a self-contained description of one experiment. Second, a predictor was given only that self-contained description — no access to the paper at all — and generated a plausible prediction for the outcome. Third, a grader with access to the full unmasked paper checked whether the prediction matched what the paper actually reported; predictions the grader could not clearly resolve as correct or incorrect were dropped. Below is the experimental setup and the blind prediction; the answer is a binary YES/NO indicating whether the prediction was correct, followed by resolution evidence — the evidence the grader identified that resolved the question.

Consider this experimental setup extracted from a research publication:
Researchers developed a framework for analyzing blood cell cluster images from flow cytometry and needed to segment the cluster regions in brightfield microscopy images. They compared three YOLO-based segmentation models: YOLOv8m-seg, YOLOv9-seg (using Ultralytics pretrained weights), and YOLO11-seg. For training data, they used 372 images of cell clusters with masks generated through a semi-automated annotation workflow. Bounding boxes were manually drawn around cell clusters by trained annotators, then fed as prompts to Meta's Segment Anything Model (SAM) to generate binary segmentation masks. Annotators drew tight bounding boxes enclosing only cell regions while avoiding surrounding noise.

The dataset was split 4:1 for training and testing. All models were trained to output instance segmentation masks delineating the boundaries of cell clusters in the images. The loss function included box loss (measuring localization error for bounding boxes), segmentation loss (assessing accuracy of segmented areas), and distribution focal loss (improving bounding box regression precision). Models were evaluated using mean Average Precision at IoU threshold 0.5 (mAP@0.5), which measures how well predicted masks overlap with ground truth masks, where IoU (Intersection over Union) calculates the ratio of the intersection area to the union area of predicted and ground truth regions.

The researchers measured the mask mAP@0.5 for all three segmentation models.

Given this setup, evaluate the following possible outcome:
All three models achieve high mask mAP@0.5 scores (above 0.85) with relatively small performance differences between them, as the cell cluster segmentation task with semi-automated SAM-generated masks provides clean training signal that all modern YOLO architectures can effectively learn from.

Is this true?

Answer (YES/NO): YES